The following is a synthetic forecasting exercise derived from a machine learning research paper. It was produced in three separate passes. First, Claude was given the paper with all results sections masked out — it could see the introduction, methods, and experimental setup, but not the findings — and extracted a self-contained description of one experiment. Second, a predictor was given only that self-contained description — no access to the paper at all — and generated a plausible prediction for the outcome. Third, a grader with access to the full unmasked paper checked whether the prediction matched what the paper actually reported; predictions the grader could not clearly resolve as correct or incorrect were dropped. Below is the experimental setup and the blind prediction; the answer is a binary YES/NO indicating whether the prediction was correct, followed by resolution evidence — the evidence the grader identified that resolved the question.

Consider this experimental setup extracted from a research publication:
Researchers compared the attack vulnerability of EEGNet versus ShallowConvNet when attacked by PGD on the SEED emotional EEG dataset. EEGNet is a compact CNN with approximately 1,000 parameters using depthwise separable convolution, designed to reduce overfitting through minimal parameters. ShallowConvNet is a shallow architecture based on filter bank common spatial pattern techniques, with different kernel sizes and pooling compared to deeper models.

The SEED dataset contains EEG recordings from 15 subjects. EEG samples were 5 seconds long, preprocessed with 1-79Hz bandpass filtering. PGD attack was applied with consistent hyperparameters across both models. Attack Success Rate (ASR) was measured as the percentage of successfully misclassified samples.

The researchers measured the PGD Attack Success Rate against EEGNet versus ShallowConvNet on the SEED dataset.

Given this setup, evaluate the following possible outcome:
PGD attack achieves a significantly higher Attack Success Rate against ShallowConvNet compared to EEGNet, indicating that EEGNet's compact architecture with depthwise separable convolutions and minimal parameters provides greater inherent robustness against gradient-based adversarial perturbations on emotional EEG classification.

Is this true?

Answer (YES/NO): YES